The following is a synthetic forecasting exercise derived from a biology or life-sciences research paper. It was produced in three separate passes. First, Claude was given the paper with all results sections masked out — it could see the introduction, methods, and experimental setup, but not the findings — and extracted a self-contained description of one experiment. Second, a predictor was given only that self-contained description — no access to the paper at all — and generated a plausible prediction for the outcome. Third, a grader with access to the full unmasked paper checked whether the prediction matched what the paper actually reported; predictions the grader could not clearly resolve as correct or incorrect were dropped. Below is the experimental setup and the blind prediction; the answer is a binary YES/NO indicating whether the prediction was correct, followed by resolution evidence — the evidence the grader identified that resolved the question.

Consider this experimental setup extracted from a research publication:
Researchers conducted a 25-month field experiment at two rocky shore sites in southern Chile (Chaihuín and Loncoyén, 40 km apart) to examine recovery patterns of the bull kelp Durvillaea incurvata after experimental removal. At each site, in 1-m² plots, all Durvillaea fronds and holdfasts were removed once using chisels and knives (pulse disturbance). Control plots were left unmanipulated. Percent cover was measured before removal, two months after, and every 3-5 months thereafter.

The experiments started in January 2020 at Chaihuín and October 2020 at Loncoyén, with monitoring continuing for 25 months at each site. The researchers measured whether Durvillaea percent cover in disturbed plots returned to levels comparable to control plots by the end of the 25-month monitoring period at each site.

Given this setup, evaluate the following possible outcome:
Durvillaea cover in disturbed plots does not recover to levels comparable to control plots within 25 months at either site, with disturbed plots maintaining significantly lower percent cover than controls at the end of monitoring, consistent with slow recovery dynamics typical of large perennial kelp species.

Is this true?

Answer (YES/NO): NO